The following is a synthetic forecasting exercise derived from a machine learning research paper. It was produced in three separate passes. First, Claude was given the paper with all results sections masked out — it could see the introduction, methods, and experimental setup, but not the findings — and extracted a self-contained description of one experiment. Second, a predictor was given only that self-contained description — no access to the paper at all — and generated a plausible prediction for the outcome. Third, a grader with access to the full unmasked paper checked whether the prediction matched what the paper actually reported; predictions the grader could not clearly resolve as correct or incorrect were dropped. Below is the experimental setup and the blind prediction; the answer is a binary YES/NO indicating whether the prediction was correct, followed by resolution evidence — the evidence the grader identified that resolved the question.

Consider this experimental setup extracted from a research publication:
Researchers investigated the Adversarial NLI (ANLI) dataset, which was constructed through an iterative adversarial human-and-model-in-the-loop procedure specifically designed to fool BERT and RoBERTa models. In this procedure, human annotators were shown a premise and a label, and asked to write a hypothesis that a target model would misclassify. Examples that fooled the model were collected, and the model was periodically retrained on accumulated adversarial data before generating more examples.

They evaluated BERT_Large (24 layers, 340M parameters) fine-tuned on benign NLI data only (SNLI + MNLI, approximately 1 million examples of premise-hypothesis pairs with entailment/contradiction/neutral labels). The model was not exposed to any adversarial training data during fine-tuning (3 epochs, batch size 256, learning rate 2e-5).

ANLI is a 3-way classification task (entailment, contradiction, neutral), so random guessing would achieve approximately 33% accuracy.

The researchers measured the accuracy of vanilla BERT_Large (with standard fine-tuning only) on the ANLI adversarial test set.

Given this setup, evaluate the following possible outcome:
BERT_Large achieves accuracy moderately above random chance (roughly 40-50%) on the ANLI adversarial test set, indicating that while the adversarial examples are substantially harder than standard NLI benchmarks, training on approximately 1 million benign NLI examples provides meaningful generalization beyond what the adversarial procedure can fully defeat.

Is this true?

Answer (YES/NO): NO